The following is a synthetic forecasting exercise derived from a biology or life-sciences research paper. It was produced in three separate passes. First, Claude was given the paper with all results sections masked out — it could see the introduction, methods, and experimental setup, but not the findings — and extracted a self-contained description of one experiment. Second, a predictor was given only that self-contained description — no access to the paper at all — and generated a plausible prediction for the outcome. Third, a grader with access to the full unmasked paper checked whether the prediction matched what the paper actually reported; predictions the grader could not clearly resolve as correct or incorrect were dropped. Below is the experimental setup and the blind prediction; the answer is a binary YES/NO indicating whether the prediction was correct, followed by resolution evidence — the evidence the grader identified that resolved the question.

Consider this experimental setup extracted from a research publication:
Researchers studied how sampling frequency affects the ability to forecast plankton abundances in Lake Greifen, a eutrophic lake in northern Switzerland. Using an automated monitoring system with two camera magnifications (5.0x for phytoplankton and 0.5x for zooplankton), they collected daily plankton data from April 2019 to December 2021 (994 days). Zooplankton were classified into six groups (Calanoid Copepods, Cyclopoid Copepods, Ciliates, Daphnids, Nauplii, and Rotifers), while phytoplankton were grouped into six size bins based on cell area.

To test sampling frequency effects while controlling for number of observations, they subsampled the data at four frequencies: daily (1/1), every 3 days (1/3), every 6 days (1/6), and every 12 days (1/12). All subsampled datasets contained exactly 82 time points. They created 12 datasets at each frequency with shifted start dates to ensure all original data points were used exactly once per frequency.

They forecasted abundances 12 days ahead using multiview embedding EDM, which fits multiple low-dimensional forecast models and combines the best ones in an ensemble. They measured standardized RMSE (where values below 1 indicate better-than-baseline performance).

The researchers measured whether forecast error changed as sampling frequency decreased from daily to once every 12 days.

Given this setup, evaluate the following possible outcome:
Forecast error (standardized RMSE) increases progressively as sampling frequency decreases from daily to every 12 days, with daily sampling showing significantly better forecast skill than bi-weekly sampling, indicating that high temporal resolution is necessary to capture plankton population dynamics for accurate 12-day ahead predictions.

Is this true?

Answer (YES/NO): YES